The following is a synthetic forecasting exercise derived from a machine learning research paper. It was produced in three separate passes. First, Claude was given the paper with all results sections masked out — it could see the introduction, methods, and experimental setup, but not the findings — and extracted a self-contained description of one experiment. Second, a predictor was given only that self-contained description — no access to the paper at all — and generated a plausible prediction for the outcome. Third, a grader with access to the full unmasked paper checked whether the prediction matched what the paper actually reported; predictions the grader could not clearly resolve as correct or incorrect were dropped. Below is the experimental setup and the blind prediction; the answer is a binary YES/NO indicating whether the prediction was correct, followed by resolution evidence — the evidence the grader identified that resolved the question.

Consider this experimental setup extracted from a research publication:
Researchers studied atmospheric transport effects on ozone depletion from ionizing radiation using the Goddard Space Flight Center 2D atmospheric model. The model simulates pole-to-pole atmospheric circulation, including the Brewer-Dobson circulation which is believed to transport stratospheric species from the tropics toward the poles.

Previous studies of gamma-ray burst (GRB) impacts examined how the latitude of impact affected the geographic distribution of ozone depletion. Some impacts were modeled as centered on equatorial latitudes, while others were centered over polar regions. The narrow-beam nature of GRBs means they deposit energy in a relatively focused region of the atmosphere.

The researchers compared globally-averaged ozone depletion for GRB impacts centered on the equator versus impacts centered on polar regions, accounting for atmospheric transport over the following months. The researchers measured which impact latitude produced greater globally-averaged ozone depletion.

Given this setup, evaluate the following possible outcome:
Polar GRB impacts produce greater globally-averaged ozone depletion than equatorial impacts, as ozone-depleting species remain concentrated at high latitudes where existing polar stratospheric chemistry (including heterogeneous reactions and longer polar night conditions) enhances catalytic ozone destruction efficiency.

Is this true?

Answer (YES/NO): NO